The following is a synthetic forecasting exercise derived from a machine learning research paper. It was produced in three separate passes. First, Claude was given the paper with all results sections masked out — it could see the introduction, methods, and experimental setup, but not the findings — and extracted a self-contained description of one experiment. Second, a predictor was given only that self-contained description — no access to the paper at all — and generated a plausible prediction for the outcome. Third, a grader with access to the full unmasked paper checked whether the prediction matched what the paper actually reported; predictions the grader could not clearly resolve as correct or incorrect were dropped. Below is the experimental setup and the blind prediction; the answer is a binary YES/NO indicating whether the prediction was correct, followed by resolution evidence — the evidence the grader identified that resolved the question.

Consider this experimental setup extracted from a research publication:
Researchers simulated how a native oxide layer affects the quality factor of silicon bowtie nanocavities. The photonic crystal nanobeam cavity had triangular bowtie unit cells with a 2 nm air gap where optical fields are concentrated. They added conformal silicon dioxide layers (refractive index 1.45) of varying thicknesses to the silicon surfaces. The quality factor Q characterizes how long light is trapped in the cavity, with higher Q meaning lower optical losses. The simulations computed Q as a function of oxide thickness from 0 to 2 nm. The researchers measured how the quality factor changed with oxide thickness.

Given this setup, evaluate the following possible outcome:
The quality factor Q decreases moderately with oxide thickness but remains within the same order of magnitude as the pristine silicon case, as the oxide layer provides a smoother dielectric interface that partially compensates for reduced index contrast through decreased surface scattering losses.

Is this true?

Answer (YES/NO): NO